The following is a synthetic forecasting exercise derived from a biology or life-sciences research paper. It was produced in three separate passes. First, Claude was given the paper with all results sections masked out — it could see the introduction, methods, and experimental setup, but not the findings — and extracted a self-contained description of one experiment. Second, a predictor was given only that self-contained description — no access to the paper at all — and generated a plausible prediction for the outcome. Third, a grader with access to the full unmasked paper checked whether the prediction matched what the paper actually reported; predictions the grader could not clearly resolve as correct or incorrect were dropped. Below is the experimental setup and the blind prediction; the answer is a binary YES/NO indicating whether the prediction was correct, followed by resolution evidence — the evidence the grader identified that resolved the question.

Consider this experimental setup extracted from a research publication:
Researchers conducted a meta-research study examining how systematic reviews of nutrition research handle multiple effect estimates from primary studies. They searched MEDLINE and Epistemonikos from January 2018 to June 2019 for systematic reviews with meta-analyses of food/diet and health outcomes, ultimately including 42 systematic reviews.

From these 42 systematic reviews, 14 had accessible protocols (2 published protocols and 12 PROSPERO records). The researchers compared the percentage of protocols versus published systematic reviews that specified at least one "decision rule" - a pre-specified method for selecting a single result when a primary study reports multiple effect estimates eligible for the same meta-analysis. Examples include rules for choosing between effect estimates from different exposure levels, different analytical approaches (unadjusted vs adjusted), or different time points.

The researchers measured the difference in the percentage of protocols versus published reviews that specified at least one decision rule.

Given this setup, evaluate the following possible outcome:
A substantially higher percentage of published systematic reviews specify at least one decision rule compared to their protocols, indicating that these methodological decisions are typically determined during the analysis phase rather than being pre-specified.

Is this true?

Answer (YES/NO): YES